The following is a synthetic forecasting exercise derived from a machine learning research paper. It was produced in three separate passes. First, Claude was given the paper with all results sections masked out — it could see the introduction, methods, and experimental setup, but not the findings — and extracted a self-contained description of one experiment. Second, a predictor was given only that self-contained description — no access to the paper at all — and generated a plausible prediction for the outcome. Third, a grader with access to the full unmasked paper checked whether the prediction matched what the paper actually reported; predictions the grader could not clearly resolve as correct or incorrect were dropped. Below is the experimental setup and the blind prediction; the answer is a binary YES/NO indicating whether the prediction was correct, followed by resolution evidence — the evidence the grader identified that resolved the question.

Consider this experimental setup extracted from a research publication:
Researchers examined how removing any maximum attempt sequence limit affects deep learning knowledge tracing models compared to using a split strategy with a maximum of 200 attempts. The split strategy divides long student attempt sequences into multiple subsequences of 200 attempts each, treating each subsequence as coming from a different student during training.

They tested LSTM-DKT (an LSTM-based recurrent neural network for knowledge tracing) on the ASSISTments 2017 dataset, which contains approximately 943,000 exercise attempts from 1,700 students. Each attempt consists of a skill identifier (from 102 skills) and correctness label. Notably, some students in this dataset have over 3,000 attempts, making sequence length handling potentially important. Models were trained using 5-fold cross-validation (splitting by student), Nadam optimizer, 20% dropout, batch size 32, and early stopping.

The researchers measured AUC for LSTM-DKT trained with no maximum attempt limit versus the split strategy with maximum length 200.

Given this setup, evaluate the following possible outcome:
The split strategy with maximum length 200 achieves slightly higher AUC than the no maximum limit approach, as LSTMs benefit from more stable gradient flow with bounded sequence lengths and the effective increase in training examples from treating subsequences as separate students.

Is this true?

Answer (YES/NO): NO